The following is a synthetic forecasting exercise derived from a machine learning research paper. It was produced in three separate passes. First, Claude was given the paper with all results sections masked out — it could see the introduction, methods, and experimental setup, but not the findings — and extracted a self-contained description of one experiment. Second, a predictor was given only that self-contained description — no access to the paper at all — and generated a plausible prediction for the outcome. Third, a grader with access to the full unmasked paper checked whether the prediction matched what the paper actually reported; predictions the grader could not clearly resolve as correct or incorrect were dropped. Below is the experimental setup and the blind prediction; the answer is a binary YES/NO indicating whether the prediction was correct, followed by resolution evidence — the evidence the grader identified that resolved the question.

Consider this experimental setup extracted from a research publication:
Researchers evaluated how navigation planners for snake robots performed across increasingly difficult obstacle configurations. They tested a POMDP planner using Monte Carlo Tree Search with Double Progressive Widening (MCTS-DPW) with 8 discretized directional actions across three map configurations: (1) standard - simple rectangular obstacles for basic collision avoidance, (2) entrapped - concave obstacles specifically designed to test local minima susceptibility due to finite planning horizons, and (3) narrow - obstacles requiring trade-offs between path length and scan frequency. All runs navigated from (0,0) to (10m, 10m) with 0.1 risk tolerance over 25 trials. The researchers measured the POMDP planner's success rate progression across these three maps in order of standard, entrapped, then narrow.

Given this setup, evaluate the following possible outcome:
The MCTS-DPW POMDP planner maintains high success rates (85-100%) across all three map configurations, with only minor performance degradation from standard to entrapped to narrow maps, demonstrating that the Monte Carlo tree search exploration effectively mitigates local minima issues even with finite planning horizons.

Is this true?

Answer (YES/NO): NO